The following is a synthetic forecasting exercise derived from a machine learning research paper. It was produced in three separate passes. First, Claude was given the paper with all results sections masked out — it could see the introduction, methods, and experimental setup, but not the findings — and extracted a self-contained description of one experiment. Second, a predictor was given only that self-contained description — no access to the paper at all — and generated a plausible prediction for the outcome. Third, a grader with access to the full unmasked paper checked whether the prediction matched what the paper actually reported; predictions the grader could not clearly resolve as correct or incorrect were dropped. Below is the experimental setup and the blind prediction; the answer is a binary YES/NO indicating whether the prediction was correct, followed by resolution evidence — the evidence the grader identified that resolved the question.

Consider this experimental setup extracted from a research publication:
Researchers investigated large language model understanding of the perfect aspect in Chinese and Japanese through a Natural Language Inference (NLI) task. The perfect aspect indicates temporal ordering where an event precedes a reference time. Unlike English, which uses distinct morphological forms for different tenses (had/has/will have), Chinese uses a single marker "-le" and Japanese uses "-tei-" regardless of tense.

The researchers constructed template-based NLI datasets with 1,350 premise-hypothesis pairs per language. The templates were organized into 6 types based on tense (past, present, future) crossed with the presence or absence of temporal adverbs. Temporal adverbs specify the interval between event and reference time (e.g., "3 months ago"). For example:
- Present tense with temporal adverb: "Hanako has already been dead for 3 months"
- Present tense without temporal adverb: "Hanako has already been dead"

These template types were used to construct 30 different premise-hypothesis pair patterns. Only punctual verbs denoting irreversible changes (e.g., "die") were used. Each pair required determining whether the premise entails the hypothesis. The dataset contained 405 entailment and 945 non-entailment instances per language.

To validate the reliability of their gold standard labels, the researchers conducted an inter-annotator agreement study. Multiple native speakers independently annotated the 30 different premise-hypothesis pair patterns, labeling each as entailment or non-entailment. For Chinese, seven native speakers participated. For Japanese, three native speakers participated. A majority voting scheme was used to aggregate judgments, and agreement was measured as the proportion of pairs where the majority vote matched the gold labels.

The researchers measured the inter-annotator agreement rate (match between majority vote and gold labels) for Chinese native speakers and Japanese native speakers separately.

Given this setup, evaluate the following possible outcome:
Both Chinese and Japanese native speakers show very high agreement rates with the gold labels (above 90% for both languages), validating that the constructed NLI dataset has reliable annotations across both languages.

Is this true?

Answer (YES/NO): YES